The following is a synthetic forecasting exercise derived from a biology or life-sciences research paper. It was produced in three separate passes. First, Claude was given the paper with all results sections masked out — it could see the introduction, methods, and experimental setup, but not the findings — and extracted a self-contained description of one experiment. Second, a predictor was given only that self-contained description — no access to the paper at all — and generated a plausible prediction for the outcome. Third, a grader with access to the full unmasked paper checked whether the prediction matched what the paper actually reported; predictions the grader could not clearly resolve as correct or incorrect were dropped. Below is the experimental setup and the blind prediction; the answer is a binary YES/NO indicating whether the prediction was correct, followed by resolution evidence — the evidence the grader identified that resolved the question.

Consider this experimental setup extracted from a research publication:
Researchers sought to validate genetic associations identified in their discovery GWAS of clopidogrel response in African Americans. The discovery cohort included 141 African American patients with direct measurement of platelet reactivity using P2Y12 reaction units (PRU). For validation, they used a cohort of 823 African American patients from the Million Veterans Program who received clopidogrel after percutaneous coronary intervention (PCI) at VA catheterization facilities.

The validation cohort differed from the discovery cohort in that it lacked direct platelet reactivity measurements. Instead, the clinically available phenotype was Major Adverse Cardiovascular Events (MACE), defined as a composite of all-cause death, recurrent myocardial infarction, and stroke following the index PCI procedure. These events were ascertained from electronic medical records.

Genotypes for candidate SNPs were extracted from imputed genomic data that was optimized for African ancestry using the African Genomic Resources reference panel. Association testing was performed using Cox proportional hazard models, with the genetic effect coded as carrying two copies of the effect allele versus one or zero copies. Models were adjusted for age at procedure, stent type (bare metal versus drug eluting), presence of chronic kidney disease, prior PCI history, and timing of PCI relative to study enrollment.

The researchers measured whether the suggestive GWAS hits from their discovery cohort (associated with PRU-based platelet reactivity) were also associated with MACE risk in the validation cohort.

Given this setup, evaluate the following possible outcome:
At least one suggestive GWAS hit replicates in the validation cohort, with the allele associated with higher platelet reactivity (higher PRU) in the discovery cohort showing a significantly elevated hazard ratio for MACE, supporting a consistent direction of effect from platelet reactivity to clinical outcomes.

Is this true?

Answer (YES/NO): YES